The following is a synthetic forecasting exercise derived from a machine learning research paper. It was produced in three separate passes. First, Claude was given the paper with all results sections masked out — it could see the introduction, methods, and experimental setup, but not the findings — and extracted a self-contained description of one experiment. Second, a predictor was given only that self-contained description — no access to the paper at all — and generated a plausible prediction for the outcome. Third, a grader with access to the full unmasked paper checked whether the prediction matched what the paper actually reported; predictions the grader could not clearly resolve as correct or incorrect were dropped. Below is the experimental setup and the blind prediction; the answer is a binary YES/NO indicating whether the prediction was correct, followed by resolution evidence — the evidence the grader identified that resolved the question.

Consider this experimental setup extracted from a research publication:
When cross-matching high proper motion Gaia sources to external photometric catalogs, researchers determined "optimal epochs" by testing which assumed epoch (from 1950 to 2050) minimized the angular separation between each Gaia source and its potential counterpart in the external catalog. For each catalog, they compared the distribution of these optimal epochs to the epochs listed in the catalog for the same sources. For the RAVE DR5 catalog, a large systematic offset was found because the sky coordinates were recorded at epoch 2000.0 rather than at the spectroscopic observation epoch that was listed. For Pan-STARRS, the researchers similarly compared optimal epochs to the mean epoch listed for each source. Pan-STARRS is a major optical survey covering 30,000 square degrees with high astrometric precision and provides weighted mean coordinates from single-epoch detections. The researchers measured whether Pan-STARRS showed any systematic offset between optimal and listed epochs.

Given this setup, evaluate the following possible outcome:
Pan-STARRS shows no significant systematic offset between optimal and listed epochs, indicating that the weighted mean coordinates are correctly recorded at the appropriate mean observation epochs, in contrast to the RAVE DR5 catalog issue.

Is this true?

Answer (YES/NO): NO